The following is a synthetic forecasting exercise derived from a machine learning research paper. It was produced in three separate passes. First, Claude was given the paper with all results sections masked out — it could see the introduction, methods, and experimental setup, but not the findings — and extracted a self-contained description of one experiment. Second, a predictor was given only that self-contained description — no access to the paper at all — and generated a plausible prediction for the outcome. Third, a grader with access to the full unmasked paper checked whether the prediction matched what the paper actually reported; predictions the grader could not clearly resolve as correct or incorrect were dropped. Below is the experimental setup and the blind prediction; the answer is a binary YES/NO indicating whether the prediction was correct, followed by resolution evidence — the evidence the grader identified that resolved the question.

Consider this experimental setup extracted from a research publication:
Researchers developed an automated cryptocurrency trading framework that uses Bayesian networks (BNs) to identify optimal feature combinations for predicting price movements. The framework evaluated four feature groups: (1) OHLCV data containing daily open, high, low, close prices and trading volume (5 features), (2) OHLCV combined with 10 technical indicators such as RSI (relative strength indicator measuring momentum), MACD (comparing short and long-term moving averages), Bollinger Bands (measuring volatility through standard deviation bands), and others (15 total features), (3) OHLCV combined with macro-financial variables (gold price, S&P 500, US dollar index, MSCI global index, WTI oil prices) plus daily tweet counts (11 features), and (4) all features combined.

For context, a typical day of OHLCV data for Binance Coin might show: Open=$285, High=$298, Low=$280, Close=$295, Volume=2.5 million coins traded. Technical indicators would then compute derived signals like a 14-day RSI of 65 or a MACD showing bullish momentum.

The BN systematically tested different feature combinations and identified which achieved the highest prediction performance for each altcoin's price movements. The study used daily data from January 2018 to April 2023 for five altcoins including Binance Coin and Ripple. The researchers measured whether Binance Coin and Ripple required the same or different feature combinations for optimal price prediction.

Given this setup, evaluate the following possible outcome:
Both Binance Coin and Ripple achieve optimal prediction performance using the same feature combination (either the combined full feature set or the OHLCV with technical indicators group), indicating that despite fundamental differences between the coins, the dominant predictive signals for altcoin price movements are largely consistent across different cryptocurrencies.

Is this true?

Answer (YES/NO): YES